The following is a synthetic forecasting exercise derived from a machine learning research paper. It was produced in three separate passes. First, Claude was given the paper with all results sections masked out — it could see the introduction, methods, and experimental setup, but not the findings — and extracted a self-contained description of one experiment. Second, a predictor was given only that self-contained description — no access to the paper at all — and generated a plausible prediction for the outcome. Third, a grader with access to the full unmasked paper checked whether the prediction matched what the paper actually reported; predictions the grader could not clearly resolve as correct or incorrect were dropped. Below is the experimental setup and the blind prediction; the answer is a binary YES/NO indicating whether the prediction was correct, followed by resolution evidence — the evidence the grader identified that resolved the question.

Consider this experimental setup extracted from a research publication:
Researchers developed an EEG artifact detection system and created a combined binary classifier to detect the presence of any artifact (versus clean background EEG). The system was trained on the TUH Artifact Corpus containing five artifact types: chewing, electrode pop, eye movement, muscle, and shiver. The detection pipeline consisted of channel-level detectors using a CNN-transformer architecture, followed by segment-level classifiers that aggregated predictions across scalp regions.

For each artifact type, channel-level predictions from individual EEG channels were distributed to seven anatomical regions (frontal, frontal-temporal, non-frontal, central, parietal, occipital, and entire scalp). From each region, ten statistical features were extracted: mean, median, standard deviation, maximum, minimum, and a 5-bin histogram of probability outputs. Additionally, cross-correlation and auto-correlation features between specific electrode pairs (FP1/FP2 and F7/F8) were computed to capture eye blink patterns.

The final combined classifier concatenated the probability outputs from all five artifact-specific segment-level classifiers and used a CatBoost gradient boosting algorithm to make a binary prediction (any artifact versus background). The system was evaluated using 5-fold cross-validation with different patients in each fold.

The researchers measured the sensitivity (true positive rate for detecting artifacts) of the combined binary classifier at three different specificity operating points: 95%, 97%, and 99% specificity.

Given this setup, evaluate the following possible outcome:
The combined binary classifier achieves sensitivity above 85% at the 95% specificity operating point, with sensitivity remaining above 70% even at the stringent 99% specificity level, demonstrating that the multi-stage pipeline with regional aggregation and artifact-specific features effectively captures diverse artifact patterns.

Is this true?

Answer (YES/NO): NO